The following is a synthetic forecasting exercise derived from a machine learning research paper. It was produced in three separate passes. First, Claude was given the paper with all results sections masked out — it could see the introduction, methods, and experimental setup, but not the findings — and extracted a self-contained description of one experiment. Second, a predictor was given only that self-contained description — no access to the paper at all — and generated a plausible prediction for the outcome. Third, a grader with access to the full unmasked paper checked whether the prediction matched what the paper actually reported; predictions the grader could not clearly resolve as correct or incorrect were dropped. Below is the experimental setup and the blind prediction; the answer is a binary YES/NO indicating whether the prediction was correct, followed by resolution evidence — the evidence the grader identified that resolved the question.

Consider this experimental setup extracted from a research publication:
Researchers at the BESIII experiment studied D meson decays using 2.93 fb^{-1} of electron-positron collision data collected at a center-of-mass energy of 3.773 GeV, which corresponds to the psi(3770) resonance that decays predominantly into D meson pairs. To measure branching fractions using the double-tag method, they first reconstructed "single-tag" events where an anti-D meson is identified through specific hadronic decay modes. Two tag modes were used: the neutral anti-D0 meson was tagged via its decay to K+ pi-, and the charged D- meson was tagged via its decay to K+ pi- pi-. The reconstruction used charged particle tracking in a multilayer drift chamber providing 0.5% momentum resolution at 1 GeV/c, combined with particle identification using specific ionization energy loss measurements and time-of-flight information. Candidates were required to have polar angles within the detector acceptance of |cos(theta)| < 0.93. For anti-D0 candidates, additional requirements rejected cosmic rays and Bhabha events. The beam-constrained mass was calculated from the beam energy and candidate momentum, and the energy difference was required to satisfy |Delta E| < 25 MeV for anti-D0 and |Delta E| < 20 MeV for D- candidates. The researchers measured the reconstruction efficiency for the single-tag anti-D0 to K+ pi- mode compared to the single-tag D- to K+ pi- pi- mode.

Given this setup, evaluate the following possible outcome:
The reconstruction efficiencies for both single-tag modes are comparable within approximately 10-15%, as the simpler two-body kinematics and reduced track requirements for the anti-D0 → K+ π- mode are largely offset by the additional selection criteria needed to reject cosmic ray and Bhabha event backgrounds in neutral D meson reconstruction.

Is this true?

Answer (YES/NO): NO